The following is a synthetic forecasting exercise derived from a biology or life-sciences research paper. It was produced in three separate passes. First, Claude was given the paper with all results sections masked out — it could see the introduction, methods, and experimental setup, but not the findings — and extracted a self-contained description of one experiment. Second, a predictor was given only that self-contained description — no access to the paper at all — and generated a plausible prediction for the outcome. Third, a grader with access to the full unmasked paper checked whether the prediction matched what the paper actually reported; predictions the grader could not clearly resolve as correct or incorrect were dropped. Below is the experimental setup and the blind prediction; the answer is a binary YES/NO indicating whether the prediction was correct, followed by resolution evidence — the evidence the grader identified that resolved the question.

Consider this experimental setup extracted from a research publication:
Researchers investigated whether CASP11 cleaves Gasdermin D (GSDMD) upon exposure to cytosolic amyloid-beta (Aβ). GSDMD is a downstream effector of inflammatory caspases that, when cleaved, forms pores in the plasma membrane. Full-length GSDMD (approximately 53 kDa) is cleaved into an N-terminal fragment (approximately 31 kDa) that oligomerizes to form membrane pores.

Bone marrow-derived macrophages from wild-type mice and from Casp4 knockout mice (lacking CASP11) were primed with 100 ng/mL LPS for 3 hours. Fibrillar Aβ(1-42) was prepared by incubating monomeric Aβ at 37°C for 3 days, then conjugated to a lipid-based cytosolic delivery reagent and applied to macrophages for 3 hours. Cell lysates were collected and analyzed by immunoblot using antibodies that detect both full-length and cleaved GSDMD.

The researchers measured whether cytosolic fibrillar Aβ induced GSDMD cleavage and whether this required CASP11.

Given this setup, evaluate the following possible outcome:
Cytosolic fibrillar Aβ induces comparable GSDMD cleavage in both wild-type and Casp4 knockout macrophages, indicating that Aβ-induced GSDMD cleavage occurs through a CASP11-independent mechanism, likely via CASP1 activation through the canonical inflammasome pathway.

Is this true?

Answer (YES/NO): NO